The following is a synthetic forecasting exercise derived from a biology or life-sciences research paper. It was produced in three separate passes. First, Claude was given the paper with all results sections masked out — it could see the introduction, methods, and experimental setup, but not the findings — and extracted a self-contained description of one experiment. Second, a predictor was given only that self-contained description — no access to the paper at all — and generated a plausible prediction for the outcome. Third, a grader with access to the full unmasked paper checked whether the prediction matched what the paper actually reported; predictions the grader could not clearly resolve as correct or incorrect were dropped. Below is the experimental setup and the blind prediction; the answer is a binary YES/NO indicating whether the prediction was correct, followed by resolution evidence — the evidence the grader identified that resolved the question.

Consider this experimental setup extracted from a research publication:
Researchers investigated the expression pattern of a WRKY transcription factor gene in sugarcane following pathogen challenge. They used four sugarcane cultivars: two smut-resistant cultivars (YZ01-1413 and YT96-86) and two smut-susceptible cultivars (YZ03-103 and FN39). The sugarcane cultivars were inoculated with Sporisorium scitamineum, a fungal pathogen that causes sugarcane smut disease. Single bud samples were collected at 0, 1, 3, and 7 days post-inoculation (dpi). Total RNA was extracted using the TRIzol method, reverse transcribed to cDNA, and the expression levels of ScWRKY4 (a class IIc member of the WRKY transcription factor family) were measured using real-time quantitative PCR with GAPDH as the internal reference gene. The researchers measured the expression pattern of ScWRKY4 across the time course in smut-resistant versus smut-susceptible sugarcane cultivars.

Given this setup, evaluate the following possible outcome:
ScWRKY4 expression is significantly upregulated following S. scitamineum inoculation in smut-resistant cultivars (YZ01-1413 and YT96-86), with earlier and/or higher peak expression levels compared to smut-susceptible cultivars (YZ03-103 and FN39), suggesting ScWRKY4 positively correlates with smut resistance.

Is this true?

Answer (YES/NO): NO